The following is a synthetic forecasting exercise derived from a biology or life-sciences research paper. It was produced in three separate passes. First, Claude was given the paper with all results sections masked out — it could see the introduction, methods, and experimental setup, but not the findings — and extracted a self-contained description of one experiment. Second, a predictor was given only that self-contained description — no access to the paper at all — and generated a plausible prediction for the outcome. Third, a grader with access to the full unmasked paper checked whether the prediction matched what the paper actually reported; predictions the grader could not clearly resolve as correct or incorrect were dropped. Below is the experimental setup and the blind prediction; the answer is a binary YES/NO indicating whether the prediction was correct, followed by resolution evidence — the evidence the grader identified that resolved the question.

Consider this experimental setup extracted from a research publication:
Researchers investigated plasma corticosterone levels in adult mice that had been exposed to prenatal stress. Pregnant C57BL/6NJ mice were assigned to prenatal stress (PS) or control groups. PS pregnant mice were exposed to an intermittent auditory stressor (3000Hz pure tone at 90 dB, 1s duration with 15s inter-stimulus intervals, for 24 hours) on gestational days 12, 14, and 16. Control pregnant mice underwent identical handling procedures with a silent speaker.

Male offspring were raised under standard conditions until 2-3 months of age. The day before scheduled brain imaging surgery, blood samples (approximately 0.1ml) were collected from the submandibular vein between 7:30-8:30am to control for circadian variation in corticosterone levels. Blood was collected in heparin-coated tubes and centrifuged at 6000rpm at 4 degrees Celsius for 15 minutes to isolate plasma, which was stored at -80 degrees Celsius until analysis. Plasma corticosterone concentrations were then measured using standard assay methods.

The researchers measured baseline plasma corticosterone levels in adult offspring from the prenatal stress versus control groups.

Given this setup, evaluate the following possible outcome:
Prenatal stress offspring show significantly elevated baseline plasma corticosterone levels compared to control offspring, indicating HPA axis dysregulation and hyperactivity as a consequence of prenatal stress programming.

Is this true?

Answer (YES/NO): YES